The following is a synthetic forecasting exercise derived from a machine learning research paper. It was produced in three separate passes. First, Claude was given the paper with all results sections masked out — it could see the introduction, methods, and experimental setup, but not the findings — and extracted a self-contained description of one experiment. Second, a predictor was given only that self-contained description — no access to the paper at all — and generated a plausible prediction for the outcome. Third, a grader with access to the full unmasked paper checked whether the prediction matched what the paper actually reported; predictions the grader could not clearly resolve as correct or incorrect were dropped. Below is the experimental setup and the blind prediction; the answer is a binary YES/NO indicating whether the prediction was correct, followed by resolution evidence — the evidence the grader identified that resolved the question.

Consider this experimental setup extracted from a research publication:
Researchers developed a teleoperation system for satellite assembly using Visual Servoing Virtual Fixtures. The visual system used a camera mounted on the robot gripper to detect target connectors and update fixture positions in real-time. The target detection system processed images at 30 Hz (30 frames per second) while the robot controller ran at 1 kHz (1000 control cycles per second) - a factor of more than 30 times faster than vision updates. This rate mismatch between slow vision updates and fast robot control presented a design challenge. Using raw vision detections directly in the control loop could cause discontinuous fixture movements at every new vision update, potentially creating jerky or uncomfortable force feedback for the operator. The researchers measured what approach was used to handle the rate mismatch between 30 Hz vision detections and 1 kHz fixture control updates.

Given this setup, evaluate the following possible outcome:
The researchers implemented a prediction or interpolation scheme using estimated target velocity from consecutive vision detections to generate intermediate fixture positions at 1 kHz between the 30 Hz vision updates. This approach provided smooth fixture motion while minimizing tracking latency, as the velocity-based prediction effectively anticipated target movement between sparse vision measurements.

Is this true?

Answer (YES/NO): NO